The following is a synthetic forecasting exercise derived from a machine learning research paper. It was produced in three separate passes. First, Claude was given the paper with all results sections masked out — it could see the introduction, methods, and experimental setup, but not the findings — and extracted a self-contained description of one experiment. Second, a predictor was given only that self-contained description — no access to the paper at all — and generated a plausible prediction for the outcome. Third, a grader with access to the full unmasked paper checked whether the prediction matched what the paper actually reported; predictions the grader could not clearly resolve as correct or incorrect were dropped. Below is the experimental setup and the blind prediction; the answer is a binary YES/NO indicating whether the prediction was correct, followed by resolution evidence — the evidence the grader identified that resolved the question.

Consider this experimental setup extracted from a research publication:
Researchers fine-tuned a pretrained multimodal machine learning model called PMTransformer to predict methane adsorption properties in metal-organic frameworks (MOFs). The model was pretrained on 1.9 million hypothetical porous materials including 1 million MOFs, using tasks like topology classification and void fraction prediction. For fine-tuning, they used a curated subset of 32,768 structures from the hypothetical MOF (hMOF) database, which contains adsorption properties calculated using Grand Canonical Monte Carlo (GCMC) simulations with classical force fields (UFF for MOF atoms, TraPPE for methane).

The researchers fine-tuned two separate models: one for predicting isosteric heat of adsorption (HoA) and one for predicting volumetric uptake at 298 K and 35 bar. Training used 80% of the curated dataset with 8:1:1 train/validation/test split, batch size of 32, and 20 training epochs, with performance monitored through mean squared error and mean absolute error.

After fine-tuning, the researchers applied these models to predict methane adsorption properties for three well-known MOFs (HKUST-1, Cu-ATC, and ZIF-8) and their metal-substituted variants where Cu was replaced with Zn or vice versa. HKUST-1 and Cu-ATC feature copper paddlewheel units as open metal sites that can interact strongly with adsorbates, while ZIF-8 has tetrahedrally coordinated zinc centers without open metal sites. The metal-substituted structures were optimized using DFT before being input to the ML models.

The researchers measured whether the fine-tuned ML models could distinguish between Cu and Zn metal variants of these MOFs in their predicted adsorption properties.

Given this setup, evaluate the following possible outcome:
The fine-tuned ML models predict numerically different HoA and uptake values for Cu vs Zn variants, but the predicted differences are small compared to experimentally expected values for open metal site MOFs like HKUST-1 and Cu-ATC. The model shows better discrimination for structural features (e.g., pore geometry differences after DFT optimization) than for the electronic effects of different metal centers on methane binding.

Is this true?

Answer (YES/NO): NO